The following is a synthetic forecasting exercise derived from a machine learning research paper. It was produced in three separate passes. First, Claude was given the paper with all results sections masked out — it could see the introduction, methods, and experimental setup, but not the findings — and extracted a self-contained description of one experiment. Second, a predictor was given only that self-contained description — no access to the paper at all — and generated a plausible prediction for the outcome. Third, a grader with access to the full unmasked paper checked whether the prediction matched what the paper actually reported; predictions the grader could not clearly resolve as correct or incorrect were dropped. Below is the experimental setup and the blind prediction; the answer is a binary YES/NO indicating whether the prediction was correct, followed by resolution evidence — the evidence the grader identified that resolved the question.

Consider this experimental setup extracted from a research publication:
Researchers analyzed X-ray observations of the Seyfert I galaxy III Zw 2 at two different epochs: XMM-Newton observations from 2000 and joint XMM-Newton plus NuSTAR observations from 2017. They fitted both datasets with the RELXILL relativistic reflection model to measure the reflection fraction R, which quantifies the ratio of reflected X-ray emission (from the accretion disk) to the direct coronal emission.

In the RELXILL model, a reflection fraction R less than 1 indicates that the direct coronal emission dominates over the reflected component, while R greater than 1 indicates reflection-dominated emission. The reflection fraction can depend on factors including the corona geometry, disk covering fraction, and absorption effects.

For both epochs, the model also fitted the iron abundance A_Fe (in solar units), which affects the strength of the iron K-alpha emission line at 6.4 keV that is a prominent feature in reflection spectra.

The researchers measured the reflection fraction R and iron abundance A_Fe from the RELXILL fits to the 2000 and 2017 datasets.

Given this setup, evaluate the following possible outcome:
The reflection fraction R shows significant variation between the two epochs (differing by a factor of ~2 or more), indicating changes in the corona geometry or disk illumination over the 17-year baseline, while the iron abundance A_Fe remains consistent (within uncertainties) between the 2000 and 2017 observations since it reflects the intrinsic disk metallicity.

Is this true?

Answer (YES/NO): YES